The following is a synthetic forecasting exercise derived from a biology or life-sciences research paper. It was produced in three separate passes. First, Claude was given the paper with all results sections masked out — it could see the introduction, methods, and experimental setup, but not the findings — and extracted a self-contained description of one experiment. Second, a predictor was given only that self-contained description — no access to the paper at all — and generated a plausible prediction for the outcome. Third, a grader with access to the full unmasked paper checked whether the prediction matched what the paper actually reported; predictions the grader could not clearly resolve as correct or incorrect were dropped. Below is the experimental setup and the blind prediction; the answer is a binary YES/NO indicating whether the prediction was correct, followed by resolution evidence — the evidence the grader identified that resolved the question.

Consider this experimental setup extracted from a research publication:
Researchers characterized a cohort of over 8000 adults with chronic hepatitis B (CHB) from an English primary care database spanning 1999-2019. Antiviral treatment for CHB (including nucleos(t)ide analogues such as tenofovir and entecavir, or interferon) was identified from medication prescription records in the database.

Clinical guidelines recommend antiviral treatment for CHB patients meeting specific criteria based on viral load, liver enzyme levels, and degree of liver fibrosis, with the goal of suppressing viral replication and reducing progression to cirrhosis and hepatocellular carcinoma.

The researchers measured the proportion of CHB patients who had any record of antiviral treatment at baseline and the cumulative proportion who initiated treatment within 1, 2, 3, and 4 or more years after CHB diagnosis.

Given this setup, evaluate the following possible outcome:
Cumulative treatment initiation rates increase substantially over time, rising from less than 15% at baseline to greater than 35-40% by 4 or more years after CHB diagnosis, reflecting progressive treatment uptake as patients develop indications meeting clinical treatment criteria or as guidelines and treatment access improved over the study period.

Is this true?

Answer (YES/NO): NO